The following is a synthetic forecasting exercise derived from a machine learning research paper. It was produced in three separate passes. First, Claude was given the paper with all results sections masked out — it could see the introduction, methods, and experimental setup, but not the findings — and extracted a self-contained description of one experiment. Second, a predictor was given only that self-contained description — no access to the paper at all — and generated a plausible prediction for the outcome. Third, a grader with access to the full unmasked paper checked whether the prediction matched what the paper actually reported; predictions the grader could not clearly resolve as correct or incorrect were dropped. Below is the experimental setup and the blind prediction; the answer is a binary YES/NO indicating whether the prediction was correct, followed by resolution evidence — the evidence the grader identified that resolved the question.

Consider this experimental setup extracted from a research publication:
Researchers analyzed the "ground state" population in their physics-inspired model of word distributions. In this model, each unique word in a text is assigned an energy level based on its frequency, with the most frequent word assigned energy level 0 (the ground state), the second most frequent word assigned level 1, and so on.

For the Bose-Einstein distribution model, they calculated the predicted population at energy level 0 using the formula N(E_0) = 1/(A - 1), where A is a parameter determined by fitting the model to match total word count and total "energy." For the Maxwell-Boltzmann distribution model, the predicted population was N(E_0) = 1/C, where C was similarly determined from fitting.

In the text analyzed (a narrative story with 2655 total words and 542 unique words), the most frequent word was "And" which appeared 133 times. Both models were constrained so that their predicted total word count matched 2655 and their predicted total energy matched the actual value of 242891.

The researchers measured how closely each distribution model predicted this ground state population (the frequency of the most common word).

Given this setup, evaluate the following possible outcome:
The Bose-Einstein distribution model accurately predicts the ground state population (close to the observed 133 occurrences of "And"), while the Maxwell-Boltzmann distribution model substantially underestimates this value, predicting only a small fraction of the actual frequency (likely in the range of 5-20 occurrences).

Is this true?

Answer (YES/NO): NO